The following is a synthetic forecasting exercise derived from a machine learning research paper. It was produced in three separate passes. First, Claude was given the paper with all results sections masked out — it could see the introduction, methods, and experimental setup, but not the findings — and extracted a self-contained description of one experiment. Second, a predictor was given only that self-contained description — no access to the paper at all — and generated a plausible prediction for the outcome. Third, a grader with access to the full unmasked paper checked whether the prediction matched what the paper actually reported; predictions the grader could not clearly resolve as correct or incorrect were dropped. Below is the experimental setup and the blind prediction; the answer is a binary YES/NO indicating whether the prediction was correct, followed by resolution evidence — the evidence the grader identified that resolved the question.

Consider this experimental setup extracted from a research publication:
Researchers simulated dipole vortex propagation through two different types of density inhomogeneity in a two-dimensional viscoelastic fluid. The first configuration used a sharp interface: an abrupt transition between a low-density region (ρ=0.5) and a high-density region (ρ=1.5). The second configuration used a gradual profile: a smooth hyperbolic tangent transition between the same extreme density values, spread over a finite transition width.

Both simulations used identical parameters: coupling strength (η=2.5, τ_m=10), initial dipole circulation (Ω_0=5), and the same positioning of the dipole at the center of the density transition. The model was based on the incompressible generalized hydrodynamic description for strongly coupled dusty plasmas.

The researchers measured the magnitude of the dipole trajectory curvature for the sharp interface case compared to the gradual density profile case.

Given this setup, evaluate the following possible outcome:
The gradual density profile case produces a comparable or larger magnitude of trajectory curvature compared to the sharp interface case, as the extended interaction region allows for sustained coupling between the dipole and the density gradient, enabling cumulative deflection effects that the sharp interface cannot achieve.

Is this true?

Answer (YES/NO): YES